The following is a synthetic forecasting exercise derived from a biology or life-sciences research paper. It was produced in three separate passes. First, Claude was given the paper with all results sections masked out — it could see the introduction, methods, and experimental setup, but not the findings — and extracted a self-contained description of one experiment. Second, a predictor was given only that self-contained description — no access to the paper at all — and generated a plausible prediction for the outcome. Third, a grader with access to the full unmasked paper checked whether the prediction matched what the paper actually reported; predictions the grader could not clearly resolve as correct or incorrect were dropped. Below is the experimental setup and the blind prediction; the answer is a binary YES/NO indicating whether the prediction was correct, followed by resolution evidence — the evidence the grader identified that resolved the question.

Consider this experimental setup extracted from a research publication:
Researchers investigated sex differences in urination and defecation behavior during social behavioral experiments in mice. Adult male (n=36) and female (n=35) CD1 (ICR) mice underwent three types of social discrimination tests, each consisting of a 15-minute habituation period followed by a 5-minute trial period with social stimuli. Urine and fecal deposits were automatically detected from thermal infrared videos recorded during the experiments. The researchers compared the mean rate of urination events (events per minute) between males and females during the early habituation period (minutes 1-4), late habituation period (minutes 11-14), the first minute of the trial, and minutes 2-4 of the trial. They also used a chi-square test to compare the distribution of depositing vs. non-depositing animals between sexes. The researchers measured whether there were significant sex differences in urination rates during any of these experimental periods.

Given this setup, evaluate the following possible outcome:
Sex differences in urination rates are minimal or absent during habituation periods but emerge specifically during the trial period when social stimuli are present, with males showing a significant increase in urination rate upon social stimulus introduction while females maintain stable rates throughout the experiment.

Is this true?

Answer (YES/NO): NO